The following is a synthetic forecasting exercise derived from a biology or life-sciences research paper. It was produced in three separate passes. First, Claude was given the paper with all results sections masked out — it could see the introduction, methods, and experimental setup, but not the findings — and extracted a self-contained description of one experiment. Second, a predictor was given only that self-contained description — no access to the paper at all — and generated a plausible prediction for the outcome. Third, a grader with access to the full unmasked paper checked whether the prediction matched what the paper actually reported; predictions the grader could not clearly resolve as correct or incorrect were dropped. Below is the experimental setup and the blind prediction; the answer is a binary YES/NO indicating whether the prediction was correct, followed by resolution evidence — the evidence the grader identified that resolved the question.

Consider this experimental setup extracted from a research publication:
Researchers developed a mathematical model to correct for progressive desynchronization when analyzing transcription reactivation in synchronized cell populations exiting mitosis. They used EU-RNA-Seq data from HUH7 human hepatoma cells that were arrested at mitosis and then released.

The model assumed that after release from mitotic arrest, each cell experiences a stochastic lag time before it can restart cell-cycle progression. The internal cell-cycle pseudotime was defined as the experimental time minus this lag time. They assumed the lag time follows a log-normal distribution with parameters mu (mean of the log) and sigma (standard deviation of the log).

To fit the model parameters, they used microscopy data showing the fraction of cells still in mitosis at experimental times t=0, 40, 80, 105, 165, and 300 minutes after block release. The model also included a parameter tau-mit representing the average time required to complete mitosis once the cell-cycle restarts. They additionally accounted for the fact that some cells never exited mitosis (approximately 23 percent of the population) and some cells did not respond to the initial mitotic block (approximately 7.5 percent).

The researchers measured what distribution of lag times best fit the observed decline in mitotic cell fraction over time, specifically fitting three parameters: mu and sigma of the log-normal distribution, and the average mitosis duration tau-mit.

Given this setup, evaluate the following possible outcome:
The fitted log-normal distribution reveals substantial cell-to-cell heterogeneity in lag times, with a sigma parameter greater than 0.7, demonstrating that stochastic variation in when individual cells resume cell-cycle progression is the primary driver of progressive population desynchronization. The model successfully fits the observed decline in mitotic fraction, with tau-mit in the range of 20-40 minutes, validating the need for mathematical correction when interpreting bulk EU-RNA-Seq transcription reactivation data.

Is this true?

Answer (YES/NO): NO